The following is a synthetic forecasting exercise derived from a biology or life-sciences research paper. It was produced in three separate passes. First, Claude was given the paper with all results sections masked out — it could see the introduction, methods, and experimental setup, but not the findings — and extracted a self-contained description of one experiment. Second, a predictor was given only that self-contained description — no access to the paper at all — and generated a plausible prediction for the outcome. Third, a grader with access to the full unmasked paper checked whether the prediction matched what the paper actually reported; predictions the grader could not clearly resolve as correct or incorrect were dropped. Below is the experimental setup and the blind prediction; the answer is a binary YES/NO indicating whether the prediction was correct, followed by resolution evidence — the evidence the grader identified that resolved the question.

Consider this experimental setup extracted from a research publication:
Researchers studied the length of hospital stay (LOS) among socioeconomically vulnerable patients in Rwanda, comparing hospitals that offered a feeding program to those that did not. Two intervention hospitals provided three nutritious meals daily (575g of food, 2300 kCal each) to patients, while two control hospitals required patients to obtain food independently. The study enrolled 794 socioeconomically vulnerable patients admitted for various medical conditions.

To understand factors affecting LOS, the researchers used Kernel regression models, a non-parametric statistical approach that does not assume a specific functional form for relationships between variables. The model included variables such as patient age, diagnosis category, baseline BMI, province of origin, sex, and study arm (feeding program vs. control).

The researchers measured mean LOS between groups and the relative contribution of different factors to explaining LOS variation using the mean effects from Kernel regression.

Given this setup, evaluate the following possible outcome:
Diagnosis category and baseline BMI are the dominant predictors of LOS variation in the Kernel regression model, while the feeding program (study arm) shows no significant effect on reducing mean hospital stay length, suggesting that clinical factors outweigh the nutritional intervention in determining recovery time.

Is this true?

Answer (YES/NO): NO